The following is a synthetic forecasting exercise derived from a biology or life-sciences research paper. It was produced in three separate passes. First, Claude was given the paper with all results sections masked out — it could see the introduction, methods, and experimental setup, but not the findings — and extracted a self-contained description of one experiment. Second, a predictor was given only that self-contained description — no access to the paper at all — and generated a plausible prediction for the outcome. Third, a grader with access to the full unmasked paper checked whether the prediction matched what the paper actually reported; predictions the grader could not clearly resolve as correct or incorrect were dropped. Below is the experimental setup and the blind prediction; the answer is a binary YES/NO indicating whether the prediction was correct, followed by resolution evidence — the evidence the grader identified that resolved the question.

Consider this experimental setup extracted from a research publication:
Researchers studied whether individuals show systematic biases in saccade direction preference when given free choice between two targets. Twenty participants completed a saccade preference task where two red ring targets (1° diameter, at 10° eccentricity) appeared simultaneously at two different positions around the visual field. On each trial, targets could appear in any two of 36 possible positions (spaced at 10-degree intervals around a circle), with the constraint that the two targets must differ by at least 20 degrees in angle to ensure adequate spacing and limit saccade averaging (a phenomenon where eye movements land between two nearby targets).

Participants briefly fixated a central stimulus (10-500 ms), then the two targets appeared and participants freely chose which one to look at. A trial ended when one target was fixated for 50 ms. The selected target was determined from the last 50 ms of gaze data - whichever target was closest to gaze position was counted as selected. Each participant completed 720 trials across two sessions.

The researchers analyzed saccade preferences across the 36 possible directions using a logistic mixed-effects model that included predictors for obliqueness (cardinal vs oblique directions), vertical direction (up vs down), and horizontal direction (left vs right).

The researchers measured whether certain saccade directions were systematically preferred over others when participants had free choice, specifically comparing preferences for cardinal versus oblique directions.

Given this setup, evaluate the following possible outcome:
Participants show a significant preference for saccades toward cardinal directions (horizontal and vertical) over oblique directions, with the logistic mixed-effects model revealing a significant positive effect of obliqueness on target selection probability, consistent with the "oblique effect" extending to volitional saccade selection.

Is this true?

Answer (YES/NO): YES